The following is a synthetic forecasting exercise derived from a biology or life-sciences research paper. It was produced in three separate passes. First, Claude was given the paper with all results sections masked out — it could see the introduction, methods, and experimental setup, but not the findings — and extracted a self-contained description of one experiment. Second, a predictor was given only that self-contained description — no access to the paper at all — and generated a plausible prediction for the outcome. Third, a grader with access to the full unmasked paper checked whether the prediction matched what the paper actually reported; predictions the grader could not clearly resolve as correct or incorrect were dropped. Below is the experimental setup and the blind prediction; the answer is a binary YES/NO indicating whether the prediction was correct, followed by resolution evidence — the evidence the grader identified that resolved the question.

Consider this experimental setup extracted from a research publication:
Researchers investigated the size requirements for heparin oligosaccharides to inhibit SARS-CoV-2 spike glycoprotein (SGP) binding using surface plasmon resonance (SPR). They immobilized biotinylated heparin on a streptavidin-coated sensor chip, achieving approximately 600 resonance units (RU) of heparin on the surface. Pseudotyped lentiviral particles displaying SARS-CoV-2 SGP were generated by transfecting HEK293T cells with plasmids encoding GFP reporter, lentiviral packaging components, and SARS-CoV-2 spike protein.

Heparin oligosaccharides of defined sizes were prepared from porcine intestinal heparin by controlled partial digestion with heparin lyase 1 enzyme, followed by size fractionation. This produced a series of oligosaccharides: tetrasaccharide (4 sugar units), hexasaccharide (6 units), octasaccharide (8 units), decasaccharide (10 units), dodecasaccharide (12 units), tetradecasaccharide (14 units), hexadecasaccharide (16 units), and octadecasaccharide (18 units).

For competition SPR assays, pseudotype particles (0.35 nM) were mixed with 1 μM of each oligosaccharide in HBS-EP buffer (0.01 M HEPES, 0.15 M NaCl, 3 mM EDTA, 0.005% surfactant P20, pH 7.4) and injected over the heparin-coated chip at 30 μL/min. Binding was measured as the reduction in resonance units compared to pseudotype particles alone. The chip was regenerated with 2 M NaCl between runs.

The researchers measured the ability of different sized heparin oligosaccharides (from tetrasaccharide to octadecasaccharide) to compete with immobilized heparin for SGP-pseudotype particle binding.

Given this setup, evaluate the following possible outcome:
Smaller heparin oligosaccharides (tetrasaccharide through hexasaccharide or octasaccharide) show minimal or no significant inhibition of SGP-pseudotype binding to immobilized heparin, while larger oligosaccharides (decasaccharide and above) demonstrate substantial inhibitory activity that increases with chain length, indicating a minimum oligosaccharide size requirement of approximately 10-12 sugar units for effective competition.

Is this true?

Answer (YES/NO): NO